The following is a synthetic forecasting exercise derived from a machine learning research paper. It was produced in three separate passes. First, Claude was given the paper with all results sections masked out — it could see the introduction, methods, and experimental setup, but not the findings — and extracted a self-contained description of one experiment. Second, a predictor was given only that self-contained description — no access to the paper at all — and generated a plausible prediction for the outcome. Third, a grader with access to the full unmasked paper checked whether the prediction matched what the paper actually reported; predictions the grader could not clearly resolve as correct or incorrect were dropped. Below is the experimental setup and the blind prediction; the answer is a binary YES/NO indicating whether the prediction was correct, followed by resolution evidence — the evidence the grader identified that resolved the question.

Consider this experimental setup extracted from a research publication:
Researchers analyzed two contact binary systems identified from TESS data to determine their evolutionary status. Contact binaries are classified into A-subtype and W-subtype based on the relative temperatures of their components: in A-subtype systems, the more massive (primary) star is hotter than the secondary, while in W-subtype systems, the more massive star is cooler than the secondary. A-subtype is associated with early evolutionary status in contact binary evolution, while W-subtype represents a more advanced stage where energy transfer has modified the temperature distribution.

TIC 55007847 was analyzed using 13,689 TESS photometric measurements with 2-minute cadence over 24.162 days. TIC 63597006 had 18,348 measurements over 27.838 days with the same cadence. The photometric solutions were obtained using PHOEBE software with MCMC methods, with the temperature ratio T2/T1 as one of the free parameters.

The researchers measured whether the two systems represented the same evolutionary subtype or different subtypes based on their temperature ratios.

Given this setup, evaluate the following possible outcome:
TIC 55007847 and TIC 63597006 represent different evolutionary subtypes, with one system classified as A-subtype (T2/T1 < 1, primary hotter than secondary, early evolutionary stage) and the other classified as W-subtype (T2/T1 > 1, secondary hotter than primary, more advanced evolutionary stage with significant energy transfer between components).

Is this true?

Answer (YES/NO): NO